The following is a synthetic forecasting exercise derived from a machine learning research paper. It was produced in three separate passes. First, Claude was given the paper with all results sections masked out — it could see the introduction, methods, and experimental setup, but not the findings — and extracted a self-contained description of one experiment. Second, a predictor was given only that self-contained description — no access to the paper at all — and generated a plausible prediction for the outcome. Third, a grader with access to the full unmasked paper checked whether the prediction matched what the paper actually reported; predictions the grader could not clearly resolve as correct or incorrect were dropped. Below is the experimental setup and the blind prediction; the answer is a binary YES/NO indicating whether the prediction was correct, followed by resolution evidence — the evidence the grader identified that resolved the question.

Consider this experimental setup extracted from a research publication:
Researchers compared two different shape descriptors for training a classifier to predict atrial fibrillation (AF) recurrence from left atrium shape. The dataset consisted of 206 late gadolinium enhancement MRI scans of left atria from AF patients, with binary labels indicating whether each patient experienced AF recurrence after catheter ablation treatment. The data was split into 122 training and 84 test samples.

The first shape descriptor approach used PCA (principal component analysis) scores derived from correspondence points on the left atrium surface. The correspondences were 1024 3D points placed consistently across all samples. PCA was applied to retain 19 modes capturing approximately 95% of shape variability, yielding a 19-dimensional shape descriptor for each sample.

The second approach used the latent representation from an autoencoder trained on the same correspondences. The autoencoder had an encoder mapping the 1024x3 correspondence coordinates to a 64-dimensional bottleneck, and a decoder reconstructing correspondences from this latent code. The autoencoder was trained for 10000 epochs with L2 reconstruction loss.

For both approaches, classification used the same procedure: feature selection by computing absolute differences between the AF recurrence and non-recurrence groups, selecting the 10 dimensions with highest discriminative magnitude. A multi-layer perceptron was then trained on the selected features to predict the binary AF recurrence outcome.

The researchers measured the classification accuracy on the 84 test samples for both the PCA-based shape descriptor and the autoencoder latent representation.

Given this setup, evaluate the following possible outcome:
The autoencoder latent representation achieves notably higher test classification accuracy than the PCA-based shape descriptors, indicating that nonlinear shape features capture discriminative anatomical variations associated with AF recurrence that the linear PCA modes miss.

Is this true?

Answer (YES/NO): YES